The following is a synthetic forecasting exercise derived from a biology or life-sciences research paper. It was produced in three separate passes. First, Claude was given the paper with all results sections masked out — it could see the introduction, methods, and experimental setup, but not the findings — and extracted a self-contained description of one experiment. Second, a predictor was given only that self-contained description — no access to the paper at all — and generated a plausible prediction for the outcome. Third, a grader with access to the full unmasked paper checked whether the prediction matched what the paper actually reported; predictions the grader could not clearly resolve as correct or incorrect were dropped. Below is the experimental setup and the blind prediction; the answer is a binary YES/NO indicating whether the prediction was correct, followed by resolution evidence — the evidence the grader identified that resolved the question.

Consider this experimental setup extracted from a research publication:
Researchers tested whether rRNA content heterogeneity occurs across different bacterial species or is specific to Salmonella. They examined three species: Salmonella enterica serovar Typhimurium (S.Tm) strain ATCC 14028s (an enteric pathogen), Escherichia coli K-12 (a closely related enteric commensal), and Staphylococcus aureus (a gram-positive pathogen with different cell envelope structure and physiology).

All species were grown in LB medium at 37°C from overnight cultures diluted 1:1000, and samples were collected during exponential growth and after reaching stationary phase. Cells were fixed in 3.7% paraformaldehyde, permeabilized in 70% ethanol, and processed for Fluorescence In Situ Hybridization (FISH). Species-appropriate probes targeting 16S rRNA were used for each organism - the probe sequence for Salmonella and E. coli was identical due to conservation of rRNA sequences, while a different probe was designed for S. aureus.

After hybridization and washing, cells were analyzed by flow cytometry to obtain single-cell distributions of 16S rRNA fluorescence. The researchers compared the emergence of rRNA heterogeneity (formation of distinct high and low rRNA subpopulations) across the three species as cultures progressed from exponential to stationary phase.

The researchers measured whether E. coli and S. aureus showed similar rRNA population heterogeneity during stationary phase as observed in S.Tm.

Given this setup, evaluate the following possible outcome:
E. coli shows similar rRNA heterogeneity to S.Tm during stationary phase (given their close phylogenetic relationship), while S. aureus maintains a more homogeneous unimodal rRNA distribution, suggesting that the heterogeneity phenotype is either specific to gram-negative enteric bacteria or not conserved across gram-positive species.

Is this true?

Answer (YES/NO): NO